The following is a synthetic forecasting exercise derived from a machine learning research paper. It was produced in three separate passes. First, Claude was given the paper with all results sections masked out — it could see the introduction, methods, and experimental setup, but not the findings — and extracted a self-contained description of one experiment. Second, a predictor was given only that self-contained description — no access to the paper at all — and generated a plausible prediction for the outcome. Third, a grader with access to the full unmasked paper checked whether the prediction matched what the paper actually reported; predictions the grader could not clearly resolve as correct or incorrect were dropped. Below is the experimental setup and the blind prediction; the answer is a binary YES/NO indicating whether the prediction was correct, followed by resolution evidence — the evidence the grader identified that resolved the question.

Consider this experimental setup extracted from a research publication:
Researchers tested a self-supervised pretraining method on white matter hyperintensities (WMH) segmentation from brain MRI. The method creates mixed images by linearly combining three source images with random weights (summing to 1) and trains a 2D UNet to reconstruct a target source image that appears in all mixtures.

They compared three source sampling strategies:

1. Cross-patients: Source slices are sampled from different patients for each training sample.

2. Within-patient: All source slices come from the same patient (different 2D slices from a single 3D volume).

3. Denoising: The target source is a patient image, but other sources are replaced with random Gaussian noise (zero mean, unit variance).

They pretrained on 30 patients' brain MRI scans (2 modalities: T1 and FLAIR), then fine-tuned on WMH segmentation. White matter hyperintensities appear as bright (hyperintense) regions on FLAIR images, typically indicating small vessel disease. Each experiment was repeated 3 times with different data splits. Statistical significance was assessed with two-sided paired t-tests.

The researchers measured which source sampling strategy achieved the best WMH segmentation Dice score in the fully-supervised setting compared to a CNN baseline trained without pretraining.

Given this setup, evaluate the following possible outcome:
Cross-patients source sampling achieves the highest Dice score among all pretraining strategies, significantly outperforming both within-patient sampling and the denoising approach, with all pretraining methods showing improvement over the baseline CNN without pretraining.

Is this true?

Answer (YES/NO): NO